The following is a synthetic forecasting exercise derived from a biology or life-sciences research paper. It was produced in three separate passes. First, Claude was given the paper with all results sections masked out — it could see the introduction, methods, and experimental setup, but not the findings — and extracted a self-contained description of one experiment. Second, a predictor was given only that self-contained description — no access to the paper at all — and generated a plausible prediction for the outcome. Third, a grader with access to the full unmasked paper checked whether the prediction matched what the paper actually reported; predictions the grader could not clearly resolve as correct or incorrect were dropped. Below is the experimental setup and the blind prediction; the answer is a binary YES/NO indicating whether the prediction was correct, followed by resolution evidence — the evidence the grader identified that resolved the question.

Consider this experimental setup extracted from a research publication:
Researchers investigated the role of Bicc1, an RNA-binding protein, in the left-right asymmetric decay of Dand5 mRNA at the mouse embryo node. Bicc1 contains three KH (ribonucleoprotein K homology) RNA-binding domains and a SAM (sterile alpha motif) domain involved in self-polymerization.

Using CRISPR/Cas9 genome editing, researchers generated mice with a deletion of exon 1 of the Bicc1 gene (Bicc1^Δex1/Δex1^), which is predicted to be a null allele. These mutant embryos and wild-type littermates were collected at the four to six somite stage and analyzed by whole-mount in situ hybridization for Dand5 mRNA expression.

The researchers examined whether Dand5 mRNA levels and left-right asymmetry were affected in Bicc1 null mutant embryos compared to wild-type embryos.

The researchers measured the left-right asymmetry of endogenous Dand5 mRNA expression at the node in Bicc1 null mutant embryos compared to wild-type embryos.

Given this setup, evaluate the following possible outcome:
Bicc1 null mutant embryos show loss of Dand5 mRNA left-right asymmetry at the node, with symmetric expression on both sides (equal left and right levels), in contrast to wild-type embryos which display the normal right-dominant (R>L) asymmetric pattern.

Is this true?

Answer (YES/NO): YES